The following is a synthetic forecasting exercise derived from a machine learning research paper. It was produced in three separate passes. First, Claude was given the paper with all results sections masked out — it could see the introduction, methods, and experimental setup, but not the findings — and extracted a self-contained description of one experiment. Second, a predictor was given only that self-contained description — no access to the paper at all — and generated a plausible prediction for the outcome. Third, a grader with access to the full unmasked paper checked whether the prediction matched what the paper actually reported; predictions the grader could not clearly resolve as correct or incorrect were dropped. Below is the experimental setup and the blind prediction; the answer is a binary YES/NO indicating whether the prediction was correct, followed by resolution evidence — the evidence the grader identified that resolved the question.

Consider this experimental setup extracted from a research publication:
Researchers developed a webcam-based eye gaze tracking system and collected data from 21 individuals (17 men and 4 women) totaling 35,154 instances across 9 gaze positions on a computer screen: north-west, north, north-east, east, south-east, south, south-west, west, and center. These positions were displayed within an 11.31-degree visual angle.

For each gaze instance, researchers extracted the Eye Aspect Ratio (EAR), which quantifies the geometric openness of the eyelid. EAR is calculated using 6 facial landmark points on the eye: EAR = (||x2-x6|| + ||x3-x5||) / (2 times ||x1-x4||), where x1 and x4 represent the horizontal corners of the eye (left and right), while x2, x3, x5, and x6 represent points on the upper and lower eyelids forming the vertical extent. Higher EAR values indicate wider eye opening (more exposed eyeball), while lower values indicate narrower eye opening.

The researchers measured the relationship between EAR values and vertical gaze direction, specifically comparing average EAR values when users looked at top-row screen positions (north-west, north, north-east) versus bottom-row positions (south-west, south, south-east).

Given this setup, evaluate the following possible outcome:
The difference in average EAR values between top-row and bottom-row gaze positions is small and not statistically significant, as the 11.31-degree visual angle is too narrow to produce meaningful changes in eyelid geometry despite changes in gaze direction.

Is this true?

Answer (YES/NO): NO